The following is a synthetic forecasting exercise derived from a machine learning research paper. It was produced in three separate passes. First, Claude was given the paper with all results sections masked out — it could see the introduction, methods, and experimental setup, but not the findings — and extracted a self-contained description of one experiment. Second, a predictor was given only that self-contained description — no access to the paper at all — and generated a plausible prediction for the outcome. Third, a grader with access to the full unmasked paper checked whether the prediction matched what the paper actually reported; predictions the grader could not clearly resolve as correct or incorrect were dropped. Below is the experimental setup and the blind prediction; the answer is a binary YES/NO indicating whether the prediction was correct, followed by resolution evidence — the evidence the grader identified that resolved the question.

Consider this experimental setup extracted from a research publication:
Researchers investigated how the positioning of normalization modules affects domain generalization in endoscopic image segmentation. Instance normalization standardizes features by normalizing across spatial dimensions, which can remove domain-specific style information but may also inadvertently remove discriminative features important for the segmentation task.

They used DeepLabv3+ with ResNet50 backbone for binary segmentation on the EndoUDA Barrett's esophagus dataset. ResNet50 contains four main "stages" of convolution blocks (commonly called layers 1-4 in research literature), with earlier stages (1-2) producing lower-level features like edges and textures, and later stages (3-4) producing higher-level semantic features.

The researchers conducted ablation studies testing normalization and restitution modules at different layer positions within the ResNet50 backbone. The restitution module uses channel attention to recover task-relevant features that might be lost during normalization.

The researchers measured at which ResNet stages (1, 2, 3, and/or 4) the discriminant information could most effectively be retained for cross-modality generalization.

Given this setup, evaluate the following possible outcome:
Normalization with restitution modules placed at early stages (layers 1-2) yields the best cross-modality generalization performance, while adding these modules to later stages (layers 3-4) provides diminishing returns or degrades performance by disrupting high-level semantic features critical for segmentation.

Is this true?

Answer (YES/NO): NO